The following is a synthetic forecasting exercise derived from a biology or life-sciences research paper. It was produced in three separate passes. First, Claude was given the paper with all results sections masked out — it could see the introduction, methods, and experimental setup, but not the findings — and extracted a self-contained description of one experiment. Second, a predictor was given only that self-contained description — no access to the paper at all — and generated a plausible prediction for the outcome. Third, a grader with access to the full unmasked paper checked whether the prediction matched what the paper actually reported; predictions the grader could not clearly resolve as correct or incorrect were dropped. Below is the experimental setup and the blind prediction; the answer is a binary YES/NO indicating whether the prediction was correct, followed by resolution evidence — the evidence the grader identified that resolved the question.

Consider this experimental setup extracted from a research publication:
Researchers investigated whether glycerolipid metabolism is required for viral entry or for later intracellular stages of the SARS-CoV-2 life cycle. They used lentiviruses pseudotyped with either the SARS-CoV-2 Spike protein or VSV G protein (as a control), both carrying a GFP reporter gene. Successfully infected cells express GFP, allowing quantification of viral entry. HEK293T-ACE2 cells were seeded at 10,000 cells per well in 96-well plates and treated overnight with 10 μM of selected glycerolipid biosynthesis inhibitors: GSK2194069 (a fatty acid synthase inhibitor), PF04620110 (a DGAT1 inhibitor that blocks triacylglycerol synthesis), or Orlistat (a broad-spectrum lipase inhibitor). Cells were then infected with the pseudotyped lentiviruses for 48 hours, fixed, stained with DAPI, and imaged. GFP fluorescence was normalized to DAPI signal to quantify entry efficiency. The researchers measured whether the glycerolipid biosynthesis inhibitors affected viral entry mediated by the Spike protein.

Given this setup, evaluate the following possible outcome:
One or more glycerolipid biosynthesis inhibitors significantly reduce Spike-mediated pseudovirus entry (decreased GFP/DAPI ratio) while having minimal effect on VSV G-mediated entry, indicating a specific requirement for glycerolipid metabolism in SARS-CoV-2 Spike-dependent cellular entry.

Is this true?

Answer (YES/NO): NO